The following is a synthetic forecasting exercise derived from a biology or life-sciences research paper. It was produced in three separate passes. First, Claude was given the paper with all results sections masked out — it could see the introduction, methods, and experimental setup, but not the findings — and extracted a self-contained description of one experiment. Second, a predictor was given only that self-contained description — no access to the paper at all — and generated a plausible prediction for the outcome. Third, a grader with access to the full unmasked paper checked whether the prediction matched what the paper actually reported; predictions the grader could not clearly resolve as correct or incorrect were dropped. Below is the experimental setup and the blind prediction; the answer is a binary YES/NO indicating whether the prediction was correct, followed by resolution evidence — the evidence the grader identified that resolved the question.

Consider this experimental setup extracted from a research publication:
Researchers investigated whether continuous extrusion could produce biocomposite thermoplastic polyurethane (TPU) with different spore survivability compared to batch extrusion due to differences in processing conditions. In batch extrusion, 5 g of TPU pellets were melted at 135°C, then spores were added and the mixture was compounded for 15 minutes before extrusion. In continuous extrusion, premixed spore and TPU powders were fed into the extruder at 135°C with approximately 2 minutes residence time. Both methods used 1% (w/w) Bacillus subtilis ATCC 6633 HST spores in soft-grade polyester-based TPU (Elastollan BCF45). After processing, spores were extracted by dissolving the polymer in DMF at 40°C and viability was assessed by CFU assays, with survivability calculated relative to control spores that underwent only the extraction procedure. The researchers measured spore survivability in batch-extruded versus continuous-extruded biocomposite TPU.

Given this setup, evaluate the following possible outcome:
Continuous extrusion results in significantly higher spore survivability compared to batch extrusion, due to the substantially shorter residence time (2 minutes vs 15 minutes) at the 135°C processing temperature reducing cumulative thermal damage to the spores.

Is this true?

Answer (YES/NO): NO